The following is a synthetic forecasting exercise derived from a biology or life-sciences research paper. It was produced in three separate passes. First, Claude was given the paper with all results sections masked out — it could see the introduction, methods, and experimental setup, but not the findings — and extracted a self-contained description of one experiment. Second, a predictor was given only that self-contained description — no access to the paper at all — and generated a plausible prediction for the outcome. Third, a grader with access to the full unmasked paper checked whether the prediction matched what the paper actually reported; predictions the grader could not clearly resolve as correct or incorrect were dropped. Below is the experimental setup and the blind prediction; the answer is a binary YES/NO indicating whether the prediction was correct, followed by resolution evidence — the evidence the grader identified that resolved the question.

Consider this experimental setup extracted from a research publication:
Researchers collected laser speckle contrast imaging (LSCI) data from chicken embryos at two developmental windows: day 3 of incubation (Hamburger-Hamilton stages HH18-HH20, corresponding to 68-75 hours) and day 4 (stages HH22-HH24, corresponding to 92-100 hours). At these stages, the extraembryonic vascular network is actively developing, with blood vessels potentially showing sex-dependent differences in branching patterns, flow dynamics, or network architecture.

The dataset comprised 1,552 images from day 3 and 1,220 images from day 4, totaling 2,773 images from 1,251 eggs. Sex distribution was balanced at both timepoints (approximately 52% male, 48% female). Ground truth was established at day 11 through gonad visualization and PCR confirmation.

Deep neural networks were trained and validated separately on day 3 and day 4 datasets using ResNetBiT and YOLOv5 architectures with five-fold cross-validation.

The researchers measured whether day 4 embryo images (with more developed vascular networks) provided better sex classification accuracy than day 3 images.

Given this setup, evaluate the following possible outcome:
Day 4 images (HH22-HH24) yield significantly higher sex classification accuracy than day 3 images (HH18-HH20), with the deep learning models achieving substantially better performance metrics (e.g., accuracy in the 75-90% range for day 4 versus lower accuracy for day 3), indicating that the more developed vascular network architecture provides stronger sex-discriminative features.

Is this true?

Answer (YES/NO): NO